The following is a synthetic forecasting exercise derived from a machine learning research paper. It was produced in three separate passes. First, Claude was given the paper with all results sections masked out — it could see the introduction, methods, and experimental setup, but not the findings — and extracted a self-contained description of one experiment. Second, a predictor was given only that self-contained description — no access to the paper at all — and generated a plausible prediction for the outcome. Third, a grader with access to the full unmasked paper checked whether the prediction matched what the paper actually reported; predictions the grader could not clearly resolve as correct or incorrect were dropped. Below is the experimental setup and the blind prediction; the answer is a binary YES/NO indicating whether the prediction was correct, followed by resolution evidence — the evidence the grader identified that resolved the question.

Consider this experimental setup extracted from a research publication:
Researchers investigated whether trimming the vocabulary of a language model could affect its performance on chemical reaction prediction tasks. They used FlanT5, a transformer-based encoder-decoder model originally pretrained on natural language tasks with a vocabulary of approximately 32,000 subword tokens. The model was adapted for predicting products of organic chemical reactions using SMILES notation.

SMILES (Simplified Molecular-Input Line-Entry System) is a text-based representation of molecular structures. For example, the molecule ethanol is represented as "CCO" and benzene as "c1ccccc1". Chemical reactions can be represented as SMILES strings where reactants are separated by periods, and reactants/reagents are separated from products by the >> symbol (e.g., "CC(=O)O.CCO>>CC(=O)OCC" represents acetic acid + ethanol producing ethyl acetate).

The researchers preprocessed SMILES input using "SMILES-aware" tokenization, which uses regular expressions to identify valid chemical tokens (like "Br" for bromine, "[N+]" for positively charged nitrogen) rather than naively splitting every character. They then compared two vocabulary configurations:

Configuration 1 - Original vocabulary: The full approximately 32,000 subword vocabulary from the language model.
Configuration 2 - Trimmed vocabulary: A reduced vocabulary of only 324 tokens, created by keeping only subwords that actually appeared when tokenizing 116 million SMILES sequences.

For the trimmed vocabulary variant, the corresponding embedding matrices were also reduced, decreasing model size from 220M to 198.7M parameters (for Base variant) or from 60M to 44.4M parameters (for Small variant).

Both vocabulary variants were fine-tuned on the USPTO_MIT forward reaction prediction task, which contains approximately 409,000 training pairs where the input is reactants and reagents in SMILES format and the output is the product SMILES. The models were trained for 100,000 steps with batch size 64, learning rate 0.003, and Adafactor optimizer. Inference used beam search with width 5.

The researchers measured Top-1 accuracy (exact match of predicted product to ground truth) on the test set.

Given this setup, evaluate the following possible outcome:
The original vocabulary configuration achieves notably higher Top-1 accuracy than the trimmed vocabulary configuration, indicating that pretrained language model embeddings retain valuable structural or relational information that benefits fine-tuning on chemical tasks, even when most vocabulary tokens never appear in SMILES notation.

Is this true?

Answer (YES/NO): NO